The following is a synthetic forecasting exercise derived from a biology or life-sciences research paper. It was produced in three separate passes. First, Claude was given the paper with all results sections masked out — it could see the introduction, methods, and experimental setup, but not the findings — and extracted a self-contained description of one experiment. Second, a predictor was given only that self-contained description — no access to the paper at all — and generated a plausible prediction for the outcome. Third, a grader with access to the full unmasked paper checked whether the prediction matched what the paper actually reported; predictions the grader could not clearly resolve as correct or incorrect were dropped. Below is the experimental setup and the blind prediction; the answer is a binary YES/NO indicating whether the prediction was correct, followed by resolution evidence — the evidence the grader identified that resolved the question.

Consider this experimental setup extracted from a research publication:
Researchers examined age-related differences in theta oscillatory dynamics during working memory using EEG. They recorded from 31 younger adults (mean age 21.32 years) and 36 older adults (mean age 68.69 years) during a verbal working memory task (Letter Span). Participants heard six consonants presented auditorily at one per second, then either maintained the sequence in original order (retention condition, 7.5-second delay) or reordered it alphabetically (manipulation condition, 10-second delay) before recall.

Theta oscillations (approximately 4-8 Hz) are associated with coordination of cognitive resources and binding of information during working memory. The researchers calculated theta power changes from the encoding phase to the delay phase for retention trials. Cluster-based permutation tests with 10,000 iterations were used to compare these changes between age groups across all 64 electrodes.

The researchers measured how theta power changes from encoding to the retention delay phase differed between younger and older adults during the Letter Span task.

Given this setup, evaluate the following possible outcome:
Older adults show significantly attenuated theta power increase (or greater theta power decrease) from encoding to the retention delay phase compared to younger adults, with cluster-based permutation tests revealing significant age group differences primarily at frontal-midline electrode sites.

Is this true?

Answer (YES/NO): YES